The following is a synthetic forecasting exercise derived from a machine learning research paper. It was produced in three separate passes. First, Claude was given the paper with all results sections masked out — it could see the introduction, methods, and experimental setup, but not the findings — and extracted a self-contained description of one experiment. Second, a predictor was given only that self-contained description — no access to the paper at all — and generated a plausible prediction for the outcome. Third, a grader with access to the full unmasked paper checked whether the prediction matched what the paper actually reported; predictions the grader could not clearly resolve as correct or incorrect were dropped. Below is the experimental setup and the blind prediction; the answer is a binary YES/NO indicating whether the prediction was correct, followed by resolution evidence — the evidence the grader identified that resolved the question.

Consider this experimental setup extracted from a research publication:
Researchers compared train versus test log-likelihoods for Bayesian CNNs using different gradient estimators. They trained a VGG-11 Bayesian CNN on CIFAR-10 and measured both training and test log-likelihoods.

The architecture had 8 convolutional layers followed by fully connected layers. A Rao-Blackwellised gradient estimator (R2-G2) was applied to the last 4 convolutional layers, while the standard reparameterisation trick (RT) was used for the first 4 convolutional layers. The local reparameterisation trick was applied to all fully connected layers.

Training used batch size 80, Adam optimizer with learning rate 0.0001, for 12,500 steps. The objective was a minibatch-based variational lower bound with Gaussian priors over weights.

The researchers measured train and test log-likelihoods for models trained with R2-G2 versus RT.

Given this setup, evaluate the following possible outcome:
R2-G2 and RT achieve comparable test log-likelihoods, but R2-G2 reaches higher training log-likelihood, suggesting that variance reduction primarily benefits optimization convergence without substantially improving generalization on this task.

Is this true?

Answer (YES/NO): NO